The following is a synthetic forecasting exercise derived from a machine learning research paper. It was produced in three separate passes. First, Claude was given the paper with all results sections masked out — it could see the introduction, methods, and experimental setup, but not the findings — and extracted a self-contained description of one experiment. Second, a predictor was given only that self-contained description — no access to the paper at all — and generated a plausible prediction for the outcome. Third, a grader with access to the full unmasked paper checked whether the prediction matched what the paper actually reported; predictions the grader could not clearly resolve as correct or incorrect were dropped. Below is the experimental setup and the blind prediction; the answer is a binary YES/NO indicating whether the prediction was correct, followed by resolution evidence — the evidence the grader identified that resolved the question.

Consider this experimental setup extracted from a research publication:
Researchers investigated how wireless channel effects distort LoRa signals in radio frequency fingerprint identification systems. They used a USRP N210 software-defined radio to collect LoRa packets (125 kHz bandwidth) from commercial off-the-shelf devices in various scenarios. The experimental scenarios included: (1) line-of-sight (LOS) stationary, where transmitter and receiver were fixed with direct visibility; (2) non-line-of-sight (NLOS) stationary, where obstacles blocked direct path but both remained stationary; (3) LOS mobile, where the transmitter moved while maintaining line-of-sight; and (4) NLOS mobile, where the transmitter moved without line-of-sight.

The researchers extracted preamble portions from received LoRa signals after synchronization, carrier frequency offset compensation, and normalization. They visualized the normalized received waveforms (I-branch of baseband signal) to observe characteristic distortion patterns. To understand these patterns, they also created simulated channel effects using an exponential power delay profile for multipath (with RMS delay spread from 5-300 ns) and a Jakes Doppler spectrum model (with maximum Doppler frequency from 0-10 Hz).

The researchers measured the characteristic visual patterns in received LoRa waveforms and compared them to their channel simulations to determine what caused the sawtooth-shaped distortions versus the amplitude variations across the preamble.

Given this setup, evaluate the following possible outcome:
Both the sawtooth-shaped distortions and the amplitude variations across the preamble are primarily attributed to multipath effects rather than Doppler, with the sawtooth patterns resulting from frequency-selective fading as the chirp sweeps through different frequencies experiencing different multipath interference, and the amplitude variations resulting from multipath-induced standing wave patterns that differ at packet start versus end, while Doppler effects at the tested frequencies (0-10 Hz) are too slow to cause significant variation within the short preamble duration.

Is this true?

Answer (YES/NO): NO